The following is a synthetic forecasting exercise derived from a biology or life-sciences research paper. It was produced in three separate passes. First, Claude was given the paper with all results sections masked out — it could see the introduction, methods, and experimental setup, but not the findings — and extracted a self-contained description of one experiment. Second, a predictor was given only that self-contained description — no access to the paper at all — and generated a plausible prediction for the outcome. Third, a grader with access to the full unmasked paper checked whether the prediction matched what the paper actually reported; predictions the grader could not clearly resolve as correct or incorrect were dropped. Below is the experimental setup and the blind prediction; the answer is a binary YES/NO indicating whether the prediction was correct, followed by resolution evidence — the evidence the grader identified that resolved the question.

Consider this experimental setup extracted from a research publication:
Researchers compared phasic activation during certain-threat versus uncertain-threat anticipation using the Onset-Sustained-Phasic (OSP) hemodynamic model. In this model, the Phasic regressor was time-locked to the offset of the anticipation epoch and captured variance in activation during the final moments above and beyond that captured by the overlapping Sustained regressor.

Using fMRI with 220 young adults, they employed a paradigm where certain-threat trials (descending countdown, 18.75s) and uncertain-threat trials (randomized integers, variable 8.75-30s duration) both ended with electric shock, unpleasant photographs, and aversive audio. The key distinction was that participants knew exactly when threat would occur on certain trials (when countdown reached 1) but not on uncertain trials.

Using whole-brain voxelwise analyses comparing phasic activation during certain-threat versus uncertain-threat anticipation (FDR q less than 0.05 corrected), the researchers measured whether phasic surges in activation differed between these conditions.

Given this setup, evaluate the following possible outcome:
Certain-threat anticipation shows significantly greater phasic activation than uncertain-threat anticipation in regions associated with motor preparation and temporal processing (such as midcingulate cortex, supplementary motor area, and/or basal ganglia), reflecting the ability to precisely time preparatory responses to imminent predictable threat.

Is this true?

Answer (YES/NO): YES